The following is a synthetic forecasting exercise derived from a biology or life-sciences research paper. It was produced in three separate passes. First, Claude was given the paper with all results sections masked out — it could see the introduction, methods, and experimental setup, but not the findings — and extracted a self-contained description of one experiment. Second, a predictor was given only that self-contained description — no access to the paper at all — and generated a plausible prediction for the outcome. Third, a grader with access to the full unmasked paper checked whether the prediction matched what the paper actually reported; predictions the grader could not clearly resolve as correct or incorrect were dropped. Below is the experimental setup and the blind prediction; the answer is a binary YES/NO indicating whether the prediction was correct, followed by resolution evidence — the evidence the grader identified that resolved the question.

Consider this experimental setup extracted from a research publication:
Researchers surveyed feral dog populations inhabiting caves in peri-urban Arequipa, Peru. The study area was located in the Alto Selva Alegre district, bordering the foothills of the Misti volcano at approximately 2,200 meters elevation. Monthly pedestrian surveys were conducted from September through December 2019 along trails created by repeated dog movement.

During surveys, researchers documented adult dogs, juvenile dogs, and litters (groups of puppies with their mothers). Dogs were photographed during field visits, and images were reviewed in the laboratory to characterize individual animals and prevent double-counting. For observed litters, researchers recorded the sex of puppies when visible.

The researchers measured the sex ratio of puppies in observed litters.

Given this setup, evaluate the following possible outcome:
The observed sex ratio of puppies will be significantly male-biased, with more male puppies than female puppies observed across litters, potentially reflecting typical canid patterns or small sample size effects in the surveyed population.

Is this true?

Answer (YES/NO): NO